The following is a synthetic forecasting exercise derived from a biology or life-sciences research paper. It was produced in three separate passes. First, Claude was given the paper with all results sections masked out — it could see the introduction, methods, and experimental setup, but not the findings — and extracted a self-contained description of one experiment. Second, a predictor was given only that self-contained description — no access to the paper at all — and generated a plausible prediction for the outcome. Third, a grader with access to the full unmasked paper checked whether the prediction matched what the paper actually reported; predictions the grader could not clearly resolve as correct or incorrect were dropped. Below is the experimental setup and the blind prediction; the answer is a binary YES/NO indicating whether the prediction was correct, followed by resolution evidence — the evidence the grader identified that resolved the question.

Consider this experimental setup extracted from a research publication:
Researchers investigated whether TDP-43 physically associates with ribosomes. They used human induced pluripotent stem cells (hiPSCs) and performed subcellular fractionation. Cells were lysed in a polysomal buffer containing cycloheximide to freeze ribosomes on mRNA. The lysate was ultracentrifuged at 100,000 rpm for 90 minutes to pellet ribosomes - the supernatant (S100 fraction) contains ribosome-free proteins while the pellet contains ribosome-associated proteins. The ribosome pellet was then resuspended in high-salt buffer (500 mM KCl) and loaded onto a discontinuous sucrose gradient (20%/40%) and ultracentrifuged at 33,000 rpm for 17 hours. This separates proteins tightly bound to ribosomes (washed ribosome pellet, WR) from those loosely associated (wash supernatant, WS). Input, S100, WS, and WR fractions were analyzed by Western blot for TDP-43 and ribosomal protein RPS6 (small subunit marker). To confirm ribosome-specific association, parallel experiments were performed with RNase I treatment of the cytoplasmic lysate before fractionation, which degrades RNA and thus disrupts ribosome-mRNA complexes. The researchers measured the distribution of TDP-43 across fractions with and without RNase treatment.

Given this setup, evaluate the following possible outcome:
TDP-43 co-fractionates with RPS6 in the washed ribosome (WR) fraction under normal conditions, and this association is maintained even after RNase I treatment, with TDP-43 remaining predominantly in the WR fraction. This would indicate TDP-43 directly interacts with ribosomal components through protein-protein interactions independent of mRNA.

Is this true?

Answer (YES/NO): NO